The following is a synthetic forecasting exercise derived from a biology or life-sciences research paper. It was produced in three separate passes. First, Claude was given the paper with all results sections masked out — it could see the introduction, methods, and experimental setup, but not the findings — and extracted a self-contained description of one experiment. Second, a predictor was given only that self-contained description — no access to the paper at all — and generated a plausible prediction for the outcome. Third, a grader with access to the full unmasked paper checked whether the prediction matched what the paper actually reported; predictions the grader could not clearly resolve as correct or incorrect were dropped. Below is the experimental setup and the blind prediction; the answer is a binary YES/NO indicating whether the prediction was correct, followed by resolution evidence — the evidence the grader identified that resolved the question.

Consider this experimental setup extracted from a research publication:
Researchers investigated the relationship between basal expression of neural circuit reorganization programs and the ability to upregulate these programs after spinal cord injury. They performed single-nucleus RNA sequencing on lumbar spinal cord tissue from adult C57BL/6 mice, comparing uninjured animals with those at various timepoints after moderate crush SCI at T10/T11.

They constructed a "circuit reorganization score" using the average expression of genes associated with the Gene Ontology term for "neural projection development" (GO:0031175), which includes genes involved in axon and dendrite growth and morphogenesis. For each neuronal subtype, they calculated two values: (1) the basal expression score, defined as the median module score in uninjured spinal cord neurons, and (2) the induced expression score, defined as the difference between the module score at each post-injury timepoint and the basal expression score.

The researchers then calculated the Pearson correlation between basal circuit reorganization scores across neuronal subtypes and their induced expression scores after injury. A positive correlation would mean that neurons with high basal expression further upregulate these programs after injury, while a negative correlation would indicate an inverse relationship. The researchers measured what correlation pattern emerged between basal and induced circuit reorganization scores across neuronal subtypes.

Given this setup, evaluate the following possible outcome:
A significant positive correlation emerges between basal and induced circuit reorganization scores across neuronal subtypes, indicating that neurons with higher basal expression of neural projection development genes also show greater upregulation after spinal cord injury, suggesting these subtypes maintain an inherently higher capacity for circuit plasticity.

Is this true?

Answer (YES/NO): YES